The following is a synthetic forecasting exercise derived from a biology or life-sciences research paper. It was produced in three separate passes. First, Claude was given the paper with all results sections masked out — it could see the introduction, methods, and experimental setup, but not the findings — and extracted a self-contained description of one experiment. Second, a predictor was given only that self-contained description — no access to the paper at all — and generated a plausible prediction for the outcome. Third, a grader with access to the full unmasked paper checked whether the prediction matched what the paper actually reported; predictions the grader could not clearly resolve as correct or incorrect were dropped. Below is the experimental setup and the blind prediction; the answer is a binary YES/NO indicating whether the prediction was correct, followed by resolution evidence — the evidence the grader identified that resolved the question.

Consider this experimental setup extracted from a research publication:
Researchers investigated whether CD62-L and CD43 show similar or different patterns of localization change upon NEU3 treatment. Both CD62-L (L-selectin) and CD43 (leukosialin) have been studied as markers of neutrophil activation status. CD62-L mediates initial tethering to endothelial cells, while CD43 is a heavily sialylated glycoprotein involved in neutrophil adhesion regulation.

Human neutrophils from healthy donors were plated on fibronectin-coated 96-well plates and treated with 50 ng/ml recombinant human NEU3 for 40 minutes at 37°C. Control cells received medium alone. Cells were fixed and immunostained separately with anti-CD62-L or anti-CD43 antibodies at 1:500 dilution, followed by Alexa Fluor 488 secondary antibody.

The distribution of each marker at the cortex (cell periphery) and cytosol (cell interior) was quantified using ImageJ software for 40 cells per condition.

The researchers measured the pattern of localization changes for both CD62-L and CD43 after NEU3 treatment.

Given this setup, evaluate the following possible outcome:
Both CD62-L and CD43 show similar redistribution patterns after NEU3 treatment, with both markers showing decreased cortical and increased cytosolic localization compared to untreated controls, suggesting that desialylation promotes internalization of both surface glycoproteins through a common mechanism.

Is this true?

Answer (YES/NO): NO